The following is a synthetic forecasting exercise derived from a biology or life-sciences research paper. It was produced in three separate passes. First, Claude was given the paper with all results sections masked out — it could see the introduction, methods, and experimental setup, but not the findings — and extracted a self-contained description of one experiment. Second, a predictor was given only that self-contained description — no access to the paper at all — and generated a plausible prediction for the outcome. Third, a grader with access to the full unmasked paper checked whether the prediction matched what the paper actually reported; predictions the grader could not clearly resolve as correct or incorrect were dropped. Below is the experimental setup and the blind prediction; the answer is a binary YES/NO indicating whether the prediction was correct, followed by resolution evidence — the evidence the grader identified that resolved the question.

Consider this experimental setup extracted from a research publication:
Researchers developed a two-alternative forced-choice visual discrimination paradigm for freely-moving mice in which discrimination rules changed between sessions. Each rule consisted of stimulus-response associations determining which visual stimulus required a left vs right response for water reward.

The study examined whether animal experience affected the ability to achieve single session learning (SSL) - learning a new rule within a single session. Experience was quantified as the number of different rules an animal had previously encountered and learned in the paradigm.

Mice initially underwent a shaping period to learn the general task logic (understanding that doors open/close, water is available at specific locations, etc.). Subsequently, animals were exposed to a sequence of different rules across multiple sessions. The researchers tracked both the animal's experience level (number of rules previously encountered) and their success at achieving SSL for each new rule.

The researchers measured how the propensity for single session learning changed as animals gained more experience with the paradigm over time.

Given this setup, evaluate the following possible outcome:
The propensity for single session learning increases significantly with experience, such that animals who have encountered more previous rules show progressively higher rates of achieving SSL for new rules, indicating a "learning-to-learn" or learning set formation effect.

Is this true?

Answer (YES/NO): YES